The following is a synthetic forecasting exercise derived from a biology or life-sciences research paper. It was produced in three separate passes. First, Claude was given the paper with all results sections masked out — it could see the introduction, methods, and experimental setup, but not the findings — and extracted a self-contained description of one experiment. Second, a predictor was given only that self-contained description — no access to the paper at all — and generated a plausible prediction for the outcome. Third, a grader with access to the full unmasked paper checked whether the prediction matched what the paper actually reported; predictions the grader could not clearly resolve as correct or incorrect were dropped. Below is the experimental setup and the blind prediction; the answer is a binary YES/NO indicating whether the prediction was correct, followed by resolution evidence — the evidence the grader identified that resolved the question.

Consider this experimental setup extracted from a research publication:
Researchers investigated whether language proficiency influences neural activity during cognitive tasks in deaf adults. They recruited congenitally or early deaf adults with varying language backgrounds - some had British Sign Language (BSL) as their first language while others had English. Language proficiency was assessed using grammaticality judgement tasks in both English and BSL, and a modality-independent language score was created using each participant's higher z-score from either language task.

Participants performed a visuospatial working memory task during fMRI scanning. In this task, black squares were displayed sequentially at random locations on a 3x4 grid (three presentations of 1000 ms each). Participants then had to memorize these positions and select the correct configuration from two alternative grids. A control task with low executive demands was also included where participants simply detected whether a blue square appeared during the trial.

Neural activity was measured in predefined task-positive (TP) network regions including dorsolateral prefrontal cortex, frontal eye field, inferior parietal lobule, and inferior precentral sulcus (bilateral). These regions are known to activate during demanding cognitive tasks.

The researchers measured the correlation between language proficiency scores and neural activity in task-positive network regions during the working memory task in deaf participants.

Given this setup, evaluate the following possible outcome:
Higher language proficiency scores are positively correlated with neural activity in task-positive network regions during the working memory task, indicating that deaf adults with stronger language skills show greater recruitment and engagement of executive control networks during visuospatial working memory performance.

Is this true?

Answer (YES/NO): YES